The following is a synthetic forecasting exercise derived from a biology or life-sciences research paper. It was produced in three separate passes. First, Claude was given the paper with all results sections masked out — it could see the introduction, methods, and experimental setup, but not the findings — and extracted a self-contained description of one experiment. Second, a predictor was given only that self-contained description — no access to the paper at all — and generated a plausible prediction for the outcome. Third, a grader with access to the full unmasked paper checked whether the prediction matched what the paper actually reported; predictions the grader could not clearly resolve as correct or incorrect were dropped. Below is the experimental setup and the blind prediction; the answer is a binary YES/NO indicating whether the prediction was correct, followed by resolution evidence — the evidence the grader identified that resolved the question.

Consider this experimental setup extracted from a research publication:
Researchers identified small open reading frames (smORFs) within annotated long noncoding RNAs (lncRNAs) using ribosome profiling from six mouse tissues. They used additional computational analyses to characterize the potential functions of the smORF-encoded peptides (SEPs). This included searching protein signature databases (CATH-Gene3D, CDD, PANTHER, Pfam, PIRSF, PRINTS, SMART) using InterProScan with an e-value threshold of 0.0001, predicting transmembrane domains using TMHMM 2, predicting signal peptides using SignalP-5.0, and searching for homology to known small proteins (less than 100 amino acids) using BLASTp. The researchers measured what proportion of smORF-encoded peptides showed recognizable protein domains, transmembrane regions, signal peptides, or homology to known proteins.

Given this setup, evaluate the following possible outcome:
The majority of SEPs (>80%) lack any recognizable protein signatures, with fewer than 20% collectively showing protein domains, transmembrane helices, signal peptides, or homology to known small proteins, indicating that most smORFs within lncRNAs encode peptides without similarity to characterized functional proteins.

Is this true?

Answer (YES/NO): YES